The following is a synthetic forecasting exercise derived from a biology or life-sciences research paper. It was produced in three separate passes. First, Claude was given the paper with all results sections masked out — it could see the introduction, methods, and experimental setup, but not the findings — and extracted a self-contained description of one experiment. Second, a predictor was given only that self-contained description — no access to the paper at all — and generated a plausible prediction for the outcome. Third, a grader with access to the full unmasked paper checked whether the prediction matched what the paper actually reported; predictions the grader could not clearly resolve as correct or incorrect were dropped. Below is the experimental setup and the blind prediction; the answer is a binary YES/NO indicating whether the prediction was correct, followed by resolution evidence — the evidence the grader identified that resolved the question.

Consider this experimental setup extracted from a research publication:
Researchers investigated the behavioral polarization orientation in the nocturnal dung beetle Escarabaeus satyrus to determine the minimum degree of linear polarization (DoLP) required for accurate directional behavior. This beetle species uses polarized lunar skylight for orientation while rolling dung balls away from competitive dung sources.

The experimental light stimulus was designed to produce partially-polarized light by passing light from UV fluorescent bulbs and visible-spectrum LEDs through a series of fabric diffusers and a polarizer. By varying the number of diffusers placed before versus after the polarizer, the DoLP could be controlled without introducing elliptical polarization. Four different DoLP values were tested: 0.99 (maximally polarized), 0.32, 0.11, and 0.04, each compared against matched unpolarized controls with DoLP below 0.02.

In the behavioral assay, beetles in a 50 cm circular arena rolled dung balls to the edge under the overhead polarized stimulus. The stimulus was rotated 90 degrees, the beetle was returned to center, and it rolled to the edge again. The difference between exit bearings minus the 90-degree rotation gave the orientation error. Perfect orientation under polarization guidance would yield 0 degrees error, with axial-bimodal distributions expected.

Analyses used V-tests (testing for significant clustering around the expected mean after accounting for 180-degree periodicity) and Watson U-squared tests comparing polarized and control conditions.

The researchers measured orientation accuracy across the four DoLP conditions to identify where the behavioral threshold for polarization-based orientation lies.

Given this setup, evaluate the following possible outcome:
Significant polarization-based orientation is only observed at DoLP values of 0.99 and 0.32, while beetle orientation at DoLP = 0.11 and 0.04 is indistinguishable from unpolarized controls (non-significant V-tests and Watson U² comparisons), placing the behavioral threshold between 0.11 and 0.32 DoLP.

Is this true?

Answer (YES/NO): YES